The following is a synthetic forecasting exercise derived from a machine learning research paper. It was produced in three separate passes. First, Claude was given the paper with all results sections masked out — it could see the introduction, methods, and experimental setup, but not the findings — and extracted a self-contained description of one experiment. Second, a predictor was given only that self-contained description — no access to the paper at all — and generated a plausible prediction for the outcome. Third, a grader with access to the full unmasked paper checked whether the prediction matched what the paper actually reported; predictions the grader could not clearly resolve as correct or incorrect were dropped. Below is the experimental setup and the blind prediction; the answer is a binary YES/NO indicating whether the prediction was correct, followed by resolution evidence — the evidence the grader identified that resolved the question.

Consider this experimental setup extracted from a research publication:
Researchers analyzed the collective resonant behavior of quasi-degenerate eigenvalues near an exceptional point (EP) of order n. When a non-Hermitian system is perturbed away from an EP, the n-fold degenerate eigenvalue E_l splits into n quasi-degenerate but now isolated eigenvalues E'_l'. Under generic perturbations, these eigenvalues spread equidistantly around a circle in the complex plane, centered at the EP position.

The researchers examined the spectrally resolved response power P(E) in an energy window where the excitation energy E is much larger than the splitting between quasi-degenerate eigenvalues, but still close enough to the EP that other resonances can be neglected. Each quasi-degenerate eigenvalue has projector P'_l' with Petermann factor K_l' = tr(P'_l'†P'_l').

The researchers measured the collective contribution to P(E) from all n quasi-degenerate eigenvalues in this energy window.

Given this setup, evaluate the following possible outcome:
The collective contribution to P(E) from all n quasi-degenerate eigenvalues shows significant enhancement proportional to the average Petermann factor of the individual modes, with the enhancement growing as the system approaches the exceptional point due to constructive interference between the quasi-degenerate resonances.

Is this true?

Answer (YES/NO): NO